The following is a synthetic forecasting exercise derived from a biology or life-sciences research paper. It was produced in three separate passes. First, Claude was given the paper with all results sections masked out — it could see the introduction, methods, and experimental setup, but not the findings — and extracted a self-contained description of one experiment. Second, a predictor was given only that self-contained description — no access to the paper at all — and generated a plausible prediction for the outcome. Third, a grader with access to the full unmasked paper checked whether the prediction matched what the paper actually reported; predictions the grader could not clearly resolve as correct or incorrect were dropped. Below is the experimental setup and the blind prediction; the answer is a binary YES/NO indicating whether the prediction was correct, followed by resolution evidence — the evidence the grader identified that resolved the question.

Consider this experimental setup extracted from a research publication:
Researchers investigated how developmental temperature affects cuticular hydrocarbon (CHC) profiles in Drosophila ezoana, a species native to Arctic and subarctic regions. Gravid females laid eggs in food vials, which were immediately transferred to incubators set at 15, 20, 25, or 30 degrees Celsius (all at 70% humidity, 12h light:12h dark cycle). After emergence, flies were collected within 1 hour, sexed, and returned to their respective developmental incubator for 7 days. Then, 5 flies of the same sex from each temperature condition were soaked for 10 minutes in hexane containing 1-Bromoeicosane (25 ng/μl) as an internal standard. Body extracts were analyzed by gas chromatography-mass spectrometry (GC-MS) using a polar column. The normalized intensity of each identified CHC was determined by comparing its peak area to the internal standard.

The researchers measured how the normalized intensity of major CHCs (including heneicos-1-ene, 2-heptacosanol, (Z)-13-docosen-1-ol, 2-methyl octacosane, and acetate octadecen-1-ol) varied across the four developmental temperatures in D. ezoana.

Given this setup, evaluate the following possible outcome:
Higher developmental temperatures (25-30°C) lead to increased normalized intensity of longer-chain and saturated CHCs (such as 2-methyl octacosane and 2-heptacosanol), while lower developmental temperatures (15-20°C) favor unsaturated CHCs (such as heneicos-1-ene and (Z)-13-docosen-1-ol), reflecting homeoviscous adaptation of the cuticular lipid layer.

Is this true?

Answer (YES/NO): NO